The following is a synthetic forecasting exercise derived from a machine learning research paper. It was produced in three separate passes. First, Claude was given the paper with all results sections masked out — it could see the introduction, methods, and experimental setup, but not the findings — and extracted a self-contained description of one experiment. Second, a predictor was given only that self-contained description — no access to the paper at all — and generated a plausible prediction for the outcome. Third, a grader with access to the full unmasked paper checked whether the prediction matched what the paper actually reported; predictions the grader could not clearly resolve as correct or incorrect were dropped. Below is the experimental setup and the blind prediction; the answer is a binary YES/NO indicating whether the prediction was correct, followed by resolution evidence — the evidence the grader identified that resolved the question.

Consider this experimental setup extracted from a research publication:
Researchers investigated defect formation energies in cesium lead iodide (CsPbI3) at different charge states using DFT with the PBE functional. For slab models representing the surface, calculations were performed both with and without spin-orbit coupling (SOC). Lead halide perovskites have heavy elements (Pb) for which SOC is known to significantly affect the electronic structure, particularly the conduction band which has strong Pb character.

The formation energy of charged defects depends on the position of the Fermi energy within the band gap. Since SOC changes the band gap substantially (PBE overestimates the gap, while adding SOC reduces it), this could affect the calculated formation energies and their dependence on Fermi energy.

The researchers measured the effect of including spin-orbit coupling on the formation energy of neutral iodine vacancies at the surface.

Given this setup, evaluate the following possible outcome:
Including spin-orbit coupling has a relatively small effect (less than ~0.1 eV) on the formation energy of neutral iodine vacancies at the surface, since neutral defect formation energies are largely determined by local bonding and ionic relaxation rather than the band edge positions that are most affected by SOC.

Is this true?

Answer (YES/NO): NO